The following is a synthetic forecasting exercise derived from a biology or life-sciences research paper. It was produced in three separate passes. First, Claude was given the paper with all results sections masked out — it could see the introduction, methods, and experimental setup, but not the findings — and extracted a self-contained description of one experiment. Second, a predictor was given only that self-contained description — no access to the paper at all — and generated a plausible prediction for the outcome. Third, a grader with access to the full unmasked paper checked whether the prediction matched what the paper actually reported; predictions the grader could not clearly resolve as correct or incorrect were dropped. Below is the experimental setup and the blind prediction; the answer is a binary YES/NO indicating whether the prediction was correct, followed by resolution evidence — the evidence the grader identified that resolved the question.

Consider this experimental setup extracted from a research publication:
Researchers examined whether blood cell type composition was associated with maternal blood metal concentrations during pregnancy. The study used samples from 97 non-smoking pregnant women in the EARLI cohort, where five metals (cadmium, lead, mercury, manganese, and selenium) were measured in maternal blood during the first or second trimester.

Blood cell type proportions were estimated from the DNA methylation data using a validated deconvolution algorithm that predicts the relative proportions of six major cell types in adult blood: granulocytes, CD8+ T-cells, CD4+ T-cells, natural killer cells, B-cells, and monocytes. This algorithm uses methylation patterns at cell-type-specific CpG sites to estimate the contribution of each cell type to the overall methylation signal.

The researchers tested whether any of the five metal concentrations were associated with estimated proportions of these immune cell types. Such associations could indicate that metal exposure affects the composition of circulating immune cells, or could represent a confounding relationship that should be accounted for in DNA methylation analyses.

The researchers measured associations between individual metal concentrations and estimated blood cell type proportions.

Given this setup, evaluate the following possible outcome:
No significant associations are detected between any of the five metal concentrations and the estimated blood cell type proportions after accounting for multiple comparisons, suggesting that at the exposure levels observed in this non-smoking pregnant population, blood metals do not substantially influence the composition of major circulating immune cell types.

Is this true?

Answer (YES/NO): NO